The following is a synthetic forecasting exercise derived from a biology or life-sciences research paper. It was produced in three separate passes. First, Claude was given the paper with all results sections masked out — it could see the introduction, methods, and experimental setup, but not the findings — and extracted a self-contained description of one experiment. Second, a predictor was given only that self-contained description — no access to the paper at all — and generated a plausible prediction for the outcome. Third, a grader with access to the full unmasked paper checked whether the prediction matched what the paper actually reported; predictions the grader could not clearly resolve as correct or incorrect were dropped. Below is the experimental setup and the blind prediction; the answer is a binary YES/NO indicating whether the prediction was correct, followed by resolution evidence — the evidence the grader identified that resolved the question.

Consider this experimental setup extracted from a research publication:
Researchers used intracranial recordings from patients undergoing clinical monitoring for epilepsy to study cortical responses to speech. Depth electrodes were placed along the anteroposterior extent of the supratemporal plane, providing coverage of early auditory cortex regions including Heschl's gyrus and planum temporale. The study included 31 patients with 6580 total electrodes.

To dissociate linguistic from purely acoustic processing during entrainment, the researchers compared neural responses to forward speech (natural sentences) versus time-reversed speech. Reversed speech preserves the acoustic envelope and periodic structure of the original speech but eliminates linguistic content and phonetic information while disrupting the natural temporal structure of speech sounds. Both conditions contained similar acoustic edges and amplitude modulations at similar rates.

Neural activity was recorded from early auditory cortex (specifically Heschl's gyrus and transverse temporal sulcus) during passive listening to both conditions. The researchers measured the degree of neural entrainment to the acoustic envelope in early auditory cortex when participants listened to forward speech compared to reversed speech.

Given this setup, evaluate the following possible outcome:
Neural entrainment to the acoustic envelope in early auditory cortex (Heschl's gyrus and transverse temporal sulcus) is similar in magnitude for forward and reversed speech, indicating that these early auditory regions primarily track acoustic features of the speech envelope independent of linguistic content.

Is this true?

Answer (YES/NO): YES